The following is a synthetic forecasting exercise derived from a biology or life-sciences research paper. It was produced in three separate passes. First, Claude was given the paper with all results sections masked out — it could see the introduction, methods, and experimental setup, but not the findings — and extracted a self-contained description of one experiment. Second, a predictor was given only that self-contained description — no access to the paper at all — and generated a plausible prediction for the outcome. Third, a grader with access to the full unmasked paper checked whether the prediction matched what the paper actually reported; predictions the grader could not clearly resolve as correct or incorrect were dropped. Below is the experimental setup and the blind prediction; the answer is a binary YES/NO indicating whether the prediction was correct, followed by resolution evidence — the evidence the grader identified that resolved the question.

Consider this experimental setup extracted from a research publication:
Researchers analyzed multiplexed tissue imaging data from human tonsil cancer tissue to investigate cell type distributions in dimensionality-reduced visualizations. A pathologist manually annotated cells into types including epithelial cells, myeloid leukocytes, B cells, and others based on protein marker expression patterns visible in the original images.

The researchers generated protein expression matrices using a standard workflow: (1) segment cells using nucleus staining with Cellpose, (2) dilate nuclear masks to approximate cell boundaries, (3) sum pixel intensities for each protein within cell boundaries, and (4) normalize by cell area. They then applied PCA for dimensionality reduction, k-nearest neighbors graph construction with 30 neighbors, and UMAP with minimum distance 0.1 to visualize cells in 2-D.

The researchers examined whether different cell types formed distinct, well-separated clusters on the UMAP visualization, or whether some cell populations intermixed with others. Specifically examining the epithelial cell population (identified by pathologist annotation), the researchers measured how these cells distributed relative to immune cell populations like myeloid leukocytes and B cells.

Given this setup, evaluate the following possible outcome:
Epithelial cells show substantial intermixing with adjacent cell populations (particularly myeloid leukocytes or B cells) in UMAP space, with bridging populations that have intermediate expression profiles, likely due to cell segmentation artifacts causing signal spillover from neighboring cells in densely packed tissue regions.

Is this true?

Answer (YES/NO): YES